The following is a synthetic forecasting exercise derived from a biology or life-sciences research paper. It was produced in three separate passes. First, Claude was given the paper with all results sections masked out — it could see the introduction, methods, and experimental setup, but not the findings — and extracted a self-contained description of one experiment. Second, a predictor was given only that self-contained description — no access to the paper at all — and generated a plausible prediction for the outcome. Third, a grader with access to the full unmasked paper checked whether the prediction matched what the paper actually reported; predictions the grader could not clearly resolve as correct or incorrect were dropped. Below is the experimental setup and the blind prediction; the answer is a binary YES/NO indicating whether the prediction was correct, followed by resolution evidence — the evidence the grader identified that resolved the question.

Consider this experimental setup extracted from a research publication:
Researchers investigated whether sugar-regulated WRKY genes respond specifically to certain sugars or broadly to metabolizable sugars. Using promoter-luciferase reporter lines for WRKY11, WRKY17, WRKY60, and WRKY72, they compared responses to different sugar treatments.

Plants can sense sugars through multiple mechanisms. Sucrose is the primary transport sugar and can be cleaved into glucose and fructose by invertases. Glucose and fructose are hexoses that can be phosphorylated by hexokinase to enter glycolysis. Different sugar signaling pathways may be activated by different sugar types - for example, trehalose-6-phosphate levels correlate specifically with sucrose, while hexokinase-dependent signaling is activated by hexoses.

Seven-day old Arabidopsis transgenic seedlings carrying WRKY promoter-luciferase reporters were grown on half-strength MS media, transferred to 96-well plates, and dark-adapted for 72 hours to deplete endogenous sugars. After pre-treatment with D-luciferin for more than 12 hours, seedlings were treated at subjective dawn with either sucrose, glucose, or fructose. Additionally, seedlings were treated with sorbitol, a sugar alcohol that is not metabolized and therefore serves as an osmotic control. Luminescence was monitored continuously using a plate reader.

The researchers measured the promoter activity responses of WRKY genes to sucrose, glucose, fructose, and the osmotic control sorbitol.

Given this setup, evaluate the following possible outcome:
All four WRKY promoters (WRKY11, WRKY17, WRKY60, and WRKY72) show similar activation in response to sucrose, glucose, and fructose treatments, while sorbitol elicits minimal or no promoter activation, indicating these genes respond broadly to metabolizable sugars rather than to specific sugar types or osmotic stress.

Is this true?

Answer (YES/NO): YES